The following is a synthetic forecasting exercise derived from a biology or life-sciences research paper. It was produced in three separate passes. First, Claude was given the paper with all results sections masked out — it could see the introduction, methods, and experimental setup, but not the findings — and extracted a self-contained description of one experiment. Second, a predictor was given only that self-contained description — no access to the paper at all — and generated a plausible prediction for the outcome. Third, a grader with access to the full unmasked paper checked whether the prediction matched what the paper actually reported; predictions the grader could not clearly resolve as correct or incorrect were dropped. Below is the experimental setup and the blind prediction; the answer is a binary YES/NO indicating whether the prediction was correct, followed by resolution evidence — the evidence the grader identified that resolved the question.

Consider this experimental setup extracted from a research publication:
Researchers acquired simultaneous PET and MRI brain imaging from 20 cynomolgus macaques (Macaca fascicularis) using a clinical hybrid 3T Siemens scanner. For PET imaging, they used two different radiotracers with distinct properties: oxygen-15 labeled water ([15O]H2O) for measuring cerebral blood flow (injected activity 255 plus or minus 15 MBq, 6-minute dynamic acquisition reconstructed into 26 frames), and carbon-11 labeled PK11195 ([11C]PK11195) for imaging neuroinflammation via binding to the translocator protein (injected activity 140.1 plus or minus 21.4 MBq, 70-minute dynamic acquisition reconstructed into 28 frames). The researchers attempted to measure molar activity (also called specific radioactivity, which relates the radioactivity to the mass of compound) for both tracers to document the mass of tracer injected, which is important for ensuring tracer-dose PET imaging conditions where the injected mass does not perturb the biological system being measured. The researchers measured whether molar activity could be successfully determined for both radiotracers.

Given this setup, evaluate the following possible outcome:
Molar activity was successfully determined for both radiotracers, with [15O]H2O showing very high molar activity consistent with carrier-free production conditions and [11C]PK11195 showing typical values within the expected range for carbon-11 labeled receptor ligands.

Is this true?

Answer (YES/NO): NO